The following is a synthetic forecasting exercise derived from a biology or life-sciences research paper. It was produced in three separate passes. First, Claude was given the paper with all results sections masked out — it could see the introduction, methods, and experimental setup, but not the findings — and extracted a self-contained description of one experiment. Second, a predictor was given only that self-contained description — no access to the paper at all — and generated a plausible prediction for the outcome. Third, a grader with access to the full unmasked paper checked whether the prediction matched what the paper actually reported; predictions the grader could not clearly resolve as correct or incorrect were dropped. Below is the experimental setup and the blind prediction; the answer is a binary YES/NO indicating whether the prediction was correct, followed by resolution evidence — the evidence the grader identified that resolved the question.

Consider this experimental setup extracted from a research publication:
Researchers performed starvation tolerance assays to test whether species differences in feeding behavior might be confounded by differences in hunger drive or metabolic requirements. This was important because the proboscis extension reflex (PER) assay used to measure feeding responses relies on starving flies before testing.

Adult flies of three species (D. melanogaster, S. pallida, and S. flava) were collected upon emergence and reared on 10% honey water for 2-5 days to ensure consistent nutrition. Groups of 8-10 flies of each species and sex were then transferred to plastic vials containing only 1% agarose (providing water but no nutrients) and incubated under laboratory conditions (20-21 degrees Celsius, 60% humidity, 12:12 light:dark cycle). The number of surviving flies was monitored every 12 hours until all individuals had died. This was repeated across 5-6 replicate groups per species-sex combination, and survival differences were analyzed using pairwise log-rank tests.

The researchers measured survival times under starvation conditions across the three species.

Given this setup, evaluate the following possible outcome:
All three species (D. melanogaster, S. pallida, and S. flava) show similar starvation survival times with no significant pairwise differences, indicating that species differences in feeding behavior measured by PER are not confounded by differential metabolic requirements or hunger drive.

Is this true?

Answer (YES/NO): NO